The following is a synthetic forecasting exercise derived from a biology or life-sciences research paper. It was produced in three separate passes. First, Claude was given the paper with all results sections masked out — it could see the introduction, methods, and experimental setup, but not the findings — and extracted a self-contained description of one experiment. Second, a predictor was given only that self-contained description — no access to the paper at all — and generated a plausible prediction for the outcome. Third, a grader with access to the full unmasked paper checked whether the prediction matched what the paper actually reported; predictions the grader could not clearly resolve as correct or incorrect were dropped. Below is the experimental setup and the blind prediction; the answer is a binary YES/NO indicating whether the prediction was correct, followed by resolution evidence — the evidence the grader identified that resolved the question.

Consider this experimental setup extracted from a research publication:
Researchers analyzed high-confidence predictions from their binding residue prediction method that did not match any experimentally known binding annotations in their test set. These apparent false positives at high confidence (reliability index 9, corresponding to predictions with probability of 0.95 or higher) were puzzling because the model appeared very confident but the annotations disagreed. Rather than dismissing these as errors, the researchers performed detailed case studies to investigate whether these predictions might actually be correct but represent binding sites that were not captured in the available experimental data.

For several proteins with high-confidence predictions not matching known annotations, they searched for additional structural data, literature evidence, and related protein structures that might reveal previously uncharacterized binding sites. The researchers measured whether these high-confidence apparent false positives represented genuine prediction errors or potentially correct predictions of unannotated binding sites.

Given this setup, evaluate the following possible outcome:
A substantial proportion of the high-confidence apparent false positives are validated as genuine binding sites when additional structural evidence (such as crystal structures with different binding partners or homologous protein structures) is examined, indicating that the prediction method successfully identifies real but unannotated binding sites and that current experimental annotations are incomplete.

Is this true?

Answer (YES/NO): NO